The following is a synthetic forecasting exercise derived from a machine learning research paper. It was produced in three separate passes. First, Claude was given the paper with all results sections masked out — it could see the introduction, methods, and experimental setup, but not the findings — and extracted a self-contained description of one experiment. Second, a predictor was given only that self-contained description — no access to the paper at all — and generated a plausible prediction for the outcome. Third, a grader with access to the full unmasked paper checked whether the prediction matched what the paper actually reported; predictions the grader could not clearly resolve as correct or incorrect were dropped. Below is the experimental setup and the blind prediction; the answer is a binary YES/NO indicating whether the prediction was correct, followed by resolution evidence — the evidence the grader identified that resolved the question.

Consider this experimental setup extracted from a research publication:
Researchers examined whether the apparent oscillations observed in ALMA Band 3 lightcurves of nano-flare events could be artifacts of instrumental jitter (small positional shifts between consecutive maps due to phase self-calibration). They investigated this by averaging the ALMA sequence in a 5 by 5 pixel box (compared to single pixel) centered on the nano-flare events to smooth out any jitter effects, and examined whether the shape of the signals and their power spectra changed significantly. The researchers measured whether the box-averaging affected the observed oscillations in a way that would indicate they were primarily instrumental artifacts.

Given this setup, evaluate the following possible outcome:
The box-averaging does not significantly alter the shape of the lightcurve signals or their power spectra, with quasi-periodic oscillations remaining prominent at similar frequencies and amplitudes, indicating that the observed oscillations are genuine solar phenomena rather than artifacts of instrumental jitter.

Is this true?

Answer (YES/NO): YES